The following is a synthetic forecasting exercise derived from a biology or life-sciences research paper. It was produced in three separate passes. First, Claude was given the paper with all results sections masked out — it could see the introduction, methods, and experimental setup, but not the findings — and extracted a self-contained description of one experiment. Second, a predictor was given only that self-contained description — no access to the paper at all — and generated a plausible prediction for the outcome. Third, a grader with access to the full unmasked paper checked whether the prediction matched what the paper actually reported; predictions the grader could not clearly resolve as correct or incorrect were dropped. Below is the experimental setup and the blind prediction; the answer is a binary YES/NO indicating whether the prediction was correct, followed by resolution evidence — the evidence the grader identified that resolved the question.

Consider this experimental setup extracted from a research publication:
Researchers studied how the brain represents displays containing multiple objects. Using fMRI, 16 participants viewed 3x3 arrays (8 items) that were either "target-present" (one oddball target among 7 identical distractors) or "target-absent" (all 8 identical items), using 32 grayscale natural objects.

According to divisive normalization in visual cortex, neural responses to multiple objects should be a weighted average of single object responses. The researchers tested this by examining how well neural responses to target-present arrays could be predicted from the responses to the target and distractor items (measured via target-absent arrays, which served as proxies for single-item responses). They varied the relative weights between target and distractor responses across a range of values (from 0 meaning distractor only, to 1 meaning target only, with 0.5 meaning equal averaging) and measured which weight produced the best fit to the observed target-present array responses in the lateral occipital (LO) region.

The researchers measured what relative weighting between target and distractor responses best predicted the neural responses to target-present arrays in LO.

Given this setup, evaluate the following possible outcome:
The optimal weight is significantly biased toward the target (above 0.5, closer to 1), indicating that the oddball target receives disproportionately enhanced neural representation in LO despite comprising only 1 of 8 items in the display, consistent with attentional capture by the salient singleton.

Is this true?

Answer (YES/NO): NO